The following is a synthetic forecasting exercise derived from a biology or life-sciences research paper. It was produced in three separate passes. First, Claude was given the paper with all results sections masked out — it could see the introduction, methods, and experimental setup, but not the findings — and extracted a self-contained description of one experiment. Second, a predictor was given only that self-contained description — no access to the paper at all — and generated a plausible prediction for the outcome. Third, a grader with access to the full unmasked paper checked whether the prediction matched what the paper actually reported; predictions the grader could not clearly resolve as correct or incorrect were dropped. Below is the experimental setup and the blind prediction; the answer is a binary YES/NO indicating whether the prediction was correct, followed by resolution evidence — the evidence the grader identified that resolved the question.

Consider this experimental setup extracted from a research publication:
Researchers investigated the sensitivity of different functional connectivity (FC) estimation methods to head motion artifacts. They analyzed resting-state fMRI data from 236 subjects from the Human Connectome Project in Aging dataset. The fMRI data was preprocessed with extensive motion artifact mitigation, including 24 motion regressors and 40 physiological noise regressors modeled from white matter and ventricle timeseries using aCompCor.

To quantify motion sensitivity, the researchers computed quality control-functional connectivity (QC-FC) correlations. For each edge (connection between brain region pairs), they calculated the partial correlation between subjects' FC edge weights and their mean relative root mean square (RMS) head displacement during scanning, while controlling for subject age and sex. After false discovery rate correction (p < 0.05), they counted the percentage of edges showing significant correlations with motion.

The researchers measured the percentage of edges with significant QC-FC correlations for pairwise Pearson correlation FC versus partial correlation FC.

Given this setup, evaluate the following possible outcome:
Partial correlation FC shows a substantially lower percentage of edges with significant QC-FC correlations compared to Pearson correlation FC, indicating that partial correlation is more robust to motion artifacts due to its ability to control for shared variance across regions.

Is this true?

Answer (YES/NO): YES